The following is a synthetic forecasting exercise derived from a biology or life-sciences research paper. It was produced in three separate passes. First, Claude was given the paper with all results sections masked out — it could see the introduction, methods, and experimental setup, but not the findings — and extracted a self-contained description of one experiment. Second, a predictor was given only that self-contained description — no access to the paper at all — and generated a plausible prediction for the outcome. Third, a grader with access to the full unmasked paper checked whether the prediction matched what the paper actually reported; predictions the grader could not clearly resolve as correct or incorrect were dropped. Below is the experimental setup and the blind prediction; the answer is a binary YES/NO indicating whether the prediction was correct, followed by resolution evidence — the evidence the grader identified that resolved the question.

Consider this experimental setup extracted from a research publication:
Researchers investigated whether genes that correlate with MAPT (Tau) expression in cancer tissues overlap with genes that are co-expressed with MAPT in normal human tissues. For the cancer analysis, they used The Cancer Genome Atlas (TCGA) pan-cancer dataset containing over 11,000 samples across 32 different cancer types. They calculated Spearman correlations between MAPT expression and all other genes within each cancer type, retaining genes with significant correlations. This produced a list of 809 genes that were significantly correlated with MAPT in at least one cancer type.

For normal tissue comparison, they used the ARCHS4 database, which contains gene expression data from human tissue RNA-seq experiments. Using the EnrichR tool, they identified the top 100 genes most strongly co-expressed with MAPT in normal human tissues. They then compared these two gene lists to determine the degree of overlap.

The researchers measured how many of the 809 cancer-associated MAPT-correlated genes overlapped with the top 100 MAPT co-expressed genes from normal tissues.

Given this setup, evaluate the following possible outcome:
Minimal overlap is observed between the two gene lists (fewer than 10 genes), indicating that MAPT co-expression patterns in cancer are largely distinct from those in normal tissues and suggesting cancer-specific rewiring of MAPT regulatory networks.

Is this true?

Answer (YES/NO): NO